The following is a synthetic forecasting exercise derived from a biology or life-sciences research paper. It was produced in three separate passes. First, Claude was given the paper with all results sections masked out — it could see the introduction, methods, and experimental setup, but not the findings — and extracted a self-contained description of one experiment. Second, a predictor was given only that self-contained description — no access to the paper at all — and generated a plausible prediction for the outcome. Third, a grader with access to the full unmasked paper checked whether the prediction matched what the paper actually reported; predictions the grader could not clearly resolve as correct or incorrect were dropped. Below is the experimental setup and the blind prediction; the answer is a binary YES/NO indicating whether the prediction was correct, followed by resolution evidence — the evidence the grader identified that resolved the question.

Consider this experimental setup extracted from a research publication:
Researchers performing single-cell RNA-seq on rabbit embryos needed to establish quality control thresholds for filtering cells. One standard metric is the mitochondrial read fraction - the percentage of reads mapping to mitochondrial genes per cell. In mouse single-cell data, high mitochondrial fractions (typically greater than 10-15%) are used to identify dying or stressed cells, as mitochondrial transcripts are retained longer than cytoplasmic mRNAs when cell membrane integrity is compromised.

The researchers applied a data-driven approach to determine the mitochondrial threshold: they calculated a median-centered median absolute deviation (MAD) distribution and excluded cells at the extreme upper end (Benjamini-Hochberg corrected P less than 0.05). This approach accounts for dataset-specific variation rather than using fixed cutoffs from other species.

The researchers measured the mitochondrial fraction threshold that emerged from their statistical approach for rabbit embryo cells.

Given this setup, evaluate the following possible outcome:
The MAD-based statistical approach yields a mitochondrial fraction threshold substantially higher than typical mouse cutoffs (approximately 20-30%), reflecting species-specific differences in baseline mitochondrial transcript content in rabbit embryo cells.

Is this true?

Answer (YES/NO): YES